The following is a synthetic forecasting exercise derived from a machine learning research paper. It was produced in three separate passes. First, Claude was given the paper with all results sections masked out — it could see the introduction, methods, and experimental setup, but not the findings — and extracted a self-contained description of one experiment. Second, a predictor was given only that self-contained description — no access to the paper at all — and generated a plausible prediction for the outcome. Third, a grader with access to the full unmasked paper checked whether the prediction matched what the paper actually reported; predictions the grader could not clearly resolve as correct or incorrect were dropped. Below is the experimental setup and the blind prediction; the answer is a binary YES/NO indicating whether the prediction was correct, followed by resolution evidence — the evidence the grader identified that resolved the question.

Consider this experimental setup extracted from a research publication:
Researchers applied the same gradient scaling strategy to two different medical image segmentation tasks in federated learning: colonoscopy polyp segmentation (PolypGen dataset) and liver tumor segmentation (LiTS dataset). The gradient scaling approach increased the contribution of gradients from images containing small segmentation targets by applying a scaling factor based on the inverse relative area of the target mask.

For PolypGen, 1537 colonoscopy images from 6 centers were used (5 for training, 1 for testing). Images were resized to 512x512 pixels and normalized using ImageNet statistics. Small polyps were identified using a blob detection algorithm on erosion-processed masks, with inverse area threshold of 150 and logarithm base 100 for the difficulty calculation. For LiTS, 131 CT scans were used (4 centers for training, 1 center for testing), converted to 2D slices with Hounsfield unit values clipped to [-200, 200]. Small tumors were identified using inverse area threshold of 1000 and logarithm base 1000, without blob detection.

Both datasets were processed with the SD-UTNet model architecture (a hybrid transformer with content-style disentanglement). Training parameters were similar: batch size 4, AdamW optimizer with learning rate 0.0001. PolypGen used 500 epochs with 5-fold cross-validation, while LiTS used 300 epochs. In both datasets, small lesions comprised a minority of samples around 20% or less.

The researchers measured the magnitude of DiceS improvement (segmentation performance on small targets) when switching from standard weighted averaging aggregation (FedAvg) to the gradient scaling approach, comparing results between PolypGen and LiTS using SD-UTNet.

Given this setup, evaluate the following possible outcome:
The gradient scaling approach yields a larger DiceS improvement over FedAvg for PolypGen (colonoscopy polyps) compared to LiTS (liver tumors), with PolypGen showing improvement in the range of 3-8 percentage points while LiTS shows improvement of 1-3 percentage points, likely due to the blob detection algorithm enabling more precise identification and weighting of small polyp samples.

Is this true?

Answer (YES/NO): NO